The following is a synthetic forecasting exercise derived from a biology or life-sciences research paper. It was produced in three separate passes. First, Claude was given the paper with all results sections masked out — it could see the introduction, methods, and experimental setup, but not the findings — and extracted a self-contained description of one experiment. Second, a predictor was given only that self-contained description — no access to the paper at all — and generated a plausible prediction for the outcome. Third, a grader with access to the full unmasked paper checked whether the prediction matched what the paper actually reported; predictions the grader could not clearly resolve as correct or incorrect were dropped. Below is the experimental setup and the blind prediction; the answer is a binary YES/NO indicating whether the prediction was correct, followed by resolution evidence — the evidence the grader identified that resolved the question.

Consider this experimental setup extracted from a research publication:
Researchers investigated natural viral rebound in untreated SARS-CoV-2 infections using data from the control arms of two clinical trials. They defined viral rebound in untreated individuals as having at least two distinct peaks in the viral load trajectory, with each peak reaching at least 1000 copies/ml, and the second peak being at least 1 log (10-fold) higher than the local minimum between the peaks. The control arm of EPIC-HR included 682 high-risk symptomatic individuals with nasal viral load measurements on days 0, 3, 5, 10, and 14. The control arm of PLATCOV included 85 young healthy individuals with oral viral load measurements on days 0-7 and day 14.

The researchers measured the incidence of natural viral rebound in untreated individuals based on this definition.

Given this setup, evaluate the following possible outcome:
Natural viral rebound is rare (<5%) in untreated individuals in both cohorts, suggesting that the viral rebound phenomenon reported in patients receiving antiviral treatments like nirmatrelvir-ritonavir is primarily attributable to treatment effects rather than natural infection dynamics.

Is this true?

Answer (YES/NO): YES